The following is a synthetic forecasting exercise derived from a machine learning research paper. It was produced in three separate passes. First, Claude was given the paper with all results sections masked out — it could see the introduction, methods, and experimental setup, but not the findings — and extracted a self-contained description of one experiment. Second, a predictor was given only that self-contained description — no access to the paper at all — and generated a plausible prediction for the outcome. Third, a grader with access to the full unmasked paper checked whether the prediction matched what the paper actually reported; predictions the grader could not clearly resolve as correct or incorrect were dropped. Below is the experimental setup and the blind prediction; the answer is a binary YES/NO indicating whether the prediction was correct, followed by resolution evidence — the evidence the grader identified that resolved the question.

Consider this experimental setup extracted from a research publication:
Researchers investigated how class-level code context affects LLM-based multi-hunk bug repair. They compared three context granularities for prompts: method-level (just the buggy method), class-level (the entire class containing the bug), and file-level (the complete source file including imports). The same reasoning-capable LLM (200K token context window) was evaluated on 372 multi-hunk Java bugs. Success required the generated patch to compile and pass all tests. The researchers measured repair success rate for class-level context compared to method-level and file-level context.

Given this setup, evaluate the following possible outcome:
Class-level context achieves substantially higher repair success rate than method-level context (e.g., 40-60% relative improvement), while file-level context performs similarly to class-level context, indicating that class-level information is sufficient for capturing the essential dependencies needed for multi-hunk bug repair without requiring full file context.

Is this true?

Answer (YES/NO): NO